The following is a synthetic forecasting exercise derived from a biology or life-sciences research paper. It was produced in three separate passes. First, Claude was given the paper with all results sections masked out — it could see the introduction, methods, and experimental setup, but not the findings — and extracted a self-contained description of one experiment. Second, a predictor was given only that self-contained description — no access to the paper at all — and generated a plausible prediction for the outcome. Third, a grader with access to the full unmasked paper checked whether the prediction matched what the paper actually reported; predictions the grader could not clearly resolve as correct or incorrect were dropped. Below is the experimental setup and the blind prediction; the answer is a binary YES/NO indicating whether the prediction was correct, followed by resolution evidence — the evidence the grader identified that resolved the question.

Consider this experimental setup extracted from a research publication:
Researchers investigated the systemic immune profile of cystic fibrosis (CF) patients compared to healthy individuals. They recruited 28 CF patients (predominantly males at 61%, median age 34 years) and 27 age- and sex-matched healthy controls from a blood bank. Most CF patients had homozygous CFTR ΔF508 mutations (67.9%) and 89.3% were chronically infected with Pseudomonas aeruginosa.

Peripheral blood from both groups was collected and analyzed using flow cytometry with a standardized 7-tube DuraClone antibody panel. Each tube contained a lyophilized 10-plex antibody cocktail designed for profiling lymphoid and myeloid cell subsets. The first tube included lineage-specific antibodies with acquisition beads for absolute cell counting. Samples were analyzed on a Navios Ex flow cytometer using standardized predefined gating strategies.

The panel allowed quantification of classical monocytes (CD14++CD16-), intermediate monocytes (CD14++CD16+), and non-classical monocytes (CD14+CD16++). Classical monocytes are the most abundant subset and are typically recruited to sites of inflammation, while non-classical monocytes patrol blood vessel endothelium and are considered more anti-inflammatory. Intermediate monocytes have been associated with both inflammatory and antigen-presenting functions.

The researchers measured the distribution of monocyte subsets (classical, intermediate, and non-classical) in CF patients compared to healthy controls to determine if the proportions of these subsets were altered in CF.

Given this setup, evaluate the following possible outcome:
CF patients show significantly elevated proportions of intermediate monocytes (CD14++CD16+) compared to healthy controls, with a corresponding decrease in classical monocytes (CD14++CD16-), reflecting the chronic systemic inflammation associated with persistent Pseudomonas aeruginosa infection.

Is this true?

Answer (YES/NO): NO